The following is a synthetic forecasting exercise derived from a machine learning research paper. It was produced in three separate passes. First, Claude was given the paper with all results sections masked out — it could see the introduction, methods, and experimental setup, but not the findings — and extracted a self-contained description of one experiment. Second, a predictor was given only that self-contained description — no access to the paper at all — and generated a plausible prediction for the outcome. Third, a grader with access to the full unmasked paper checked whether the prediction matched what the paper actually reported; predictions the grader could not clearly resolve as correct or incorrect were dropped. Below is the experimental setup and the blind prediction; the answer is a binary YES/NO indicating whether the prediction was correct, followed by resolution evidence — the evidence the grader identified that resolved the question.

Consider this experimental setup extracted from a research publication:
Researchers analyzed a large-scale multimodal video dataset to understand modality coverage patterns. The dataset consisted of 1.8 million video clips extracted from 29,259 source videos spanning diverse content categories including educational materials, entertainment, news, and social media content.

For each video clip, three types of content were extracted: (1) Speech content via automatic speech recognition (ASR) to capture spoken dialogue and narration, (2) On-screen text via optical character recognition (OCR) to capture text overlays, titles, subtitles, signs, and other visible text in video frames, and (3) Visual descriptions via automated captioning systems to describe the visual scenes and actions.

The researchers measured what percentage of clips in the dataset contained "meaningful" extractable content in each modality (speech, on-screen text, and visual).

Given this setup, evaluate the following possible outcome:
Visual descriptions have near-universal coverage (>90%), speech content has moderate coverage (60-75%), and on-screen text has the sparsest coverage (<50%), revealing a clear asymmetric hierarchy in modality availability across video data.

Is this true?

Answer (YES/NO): NO